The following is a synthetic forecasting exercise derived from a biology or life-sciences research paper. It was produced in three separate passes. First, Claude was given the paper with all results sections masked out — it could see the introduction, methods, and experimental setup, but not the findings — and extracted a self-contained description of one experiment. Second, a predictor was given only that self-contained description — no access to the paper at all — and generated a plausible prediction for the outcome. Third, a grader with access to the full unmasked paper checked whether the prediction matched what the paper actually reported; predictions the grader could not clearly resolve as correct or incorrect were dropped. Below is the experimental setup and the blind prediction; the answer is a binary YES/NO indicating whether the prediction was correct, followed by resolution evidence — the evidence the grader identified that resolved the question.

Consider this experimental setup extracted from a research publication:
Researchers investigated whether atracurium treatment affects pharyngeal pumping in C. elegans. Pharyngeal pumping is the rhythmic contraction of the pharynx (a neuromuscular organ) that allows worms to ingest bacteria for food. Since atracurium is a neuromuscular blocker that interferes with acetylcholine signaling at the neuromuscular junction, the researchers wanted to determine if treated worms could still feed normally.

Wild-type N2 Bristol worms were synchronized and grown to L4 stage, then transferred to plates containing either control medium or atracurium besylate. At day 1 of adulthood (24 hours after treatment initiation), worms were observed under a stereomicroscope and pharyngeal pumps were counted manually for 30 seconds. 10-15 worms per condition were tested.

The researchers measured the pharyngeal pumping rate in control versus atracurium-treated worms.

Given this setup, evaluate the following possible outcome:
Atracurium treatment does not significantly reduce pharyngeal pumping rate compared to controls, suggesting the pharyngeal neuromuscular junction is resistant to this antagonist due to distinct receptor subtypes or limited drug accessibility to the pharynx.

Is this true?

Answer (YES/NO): YES